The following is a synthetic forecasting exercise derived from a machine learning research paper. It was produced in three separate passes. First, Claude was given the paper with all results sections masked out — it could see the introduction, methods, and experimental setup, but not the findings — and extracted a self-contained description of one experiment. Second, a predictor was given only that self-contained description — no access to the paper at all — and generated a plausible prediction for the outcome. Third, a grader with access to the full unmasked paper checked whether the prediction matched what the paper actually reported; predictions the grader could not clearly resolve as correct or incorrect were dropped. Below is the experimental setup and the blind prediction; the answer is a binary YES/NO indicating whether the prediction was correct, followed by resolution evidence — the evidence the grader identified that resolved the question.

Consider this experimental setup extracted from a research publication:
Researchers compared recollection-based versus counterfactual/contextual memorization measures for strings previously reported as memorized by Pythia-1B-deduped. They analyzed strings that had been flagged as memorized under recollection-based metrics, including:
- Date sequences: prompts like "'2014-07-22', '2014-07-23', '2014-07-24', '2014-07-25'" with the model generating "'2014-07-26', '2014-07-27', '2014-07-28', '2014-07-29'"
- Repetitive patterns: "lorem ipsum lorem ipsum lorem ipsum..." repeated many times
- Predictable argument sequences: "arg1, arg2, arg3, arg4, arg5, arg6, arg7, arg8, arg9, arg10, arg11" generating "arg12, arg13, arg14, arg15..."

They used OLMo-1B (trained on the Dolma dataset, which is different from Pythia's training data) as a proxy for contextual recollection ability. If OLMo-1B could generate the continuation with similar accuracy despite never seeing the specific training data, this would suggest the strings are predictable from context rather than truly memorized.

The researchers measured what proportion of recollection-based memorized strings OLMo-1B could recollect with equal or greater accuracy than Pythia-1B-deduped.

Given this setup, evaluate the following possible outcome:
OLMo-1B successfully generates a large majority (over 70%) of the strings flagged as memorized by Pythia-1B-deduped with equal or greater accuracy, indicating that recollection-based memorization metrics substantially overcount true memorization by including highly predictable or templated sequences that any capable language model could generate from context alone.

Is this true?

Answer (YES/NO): NO